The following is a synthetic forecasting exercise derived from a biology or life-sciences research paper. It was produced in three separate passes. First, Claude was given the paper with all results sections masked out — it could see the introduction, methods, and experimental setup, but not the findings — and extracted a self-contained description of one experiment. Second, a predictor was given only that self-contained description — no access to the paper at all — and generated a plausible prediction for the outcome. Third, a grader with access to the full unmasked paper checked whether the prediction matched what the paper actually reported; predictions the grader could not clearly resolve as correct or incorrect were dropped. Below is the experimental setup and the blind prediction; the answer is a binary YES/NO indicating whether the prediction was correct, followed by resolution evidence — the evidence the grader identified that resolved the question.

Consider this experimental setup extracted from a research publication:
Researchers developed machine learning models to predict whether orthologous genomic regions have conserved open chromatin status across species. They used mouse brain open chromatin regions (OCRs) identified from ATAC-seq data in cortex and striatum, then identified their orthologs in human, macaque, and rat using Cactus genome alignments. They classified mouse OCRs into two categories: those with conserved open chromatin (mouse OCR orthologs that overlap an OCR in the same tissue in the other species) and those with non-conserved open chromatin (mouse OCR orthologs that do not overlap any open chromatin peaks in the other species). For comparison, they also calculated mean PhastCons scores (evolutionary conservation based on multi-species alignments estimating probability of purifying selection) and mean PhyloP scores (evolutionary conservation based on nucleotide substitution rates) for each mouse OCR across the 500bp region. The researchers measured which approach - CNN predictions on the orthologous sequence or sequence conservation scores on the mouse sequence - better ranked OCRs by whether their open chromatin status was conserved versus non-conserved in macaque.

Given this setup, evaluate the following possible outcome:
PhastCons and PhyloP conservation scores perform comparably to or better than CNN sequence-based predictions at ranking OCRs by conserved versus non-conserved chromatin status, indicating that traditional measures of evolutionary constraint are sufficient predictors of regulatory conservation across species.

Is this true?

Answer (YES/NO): NO